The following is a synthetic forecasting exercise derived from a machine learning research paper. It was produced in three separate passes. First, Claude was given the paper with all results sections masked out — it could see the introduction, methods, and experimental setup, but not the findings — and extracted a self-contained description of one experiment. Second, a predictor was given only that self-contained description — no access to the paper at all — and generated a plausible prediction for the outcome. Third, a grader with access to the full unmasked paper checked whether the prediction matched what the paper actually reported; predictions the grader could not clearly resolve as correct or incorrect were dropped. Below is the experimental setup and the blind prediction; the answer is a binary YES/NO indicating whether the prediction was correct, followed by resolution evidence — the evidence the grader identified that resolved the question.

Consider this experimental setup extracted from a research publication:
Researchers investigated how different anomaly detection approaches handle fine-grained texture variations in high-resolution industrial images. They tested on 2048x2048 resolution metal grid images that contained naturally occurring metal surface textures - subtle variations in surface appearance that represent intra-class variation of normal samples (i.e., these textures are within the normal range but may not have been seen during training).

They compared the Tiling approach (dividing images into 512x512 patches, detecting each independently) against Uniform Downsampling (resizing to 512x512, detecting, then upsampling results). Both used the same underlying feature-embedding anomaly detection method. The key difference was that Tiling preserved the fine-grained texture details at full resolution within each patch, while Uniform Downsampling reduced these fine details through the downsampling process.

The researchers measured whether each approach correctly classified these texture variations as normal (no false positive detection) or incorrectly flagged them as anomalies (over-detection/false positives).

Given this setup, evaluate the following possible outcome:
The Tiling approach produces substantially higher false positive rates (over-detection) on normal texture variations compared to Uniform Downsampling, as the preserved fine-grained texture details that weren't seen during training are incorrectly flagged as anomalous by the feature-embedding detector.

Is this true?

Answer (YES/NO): YES